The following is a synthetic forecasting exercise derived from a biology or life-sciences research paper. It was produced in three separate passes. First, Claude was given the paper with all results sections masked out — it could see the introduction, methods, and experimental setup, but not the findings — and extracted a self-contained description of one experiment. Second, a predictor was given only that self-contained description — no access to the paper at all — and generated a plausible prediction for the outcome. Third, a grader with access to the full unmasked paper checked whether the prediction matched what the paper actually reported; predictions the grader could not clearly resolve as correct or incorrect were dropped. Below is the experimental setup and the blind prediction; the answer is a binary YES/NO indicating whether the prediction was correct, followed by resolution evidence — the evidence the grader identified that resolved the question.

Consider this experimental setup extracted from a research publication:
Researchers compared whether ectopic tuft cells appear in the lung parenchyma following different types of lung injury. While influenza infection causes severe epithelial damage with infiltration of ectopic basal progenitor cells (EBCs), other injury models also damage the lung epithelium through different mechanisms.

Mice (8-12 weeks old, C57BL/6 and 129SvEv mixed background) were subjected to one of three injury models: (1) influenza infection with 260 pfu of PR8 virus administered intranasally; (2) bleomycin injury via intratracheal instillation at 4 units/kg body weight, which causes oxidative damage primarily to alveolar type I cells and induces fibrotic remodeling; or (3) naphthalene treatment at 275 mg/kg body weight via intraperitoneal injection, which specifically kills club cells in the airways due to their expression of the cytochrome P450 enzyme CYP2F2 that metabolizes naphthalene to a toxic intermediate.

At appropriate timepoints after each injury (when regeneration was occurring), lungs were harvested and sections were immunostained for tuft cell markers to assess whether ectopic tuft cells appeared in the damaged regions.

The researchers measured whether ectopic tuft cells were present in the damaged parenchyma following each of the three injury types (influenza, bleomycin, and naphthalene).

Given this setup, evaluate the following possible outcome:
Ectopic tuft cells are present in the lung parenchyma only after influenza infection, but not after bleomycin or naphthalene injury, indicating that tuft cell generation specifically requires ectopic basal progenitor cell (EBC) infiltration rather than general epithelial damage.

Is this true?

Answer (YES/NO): NO